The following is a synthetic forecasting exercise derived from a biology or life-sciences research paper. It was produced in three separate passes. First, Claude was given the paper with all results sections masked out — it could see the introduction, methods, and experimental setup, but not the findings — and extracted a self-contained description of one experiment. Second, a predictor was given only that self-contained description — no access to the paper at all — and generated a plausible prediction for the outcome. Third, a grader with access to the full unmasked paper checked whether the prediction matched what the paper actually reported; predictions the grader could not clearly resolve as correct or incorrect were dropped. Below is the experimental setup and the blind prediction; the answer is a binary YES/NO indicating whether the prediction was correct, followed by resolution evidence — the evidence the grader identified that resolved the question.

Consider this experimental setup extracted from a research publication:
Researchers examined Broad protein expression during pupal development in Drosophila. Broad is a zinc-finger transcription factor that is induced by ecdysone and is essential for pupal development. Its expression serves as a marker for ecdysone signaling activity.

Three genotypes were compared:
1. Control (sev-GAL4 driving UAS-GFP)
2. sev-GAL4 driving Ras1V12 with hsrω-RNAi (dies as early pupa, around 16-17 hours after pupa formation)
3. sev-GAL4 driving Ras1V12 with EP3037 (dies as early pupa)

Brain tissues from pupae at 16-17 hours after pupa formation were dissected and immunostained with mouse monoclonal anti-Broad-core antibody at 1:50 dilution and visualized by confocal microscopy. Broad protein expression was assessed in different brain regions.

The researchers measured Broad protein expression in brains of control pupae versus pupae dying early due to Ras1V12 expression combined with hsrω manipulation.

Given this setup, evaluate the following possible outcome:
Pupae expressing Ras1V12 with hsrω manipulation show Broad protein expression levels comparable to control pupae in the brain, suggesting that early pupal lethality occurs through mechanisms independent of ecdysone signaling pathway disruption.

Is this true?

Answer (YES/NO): NO